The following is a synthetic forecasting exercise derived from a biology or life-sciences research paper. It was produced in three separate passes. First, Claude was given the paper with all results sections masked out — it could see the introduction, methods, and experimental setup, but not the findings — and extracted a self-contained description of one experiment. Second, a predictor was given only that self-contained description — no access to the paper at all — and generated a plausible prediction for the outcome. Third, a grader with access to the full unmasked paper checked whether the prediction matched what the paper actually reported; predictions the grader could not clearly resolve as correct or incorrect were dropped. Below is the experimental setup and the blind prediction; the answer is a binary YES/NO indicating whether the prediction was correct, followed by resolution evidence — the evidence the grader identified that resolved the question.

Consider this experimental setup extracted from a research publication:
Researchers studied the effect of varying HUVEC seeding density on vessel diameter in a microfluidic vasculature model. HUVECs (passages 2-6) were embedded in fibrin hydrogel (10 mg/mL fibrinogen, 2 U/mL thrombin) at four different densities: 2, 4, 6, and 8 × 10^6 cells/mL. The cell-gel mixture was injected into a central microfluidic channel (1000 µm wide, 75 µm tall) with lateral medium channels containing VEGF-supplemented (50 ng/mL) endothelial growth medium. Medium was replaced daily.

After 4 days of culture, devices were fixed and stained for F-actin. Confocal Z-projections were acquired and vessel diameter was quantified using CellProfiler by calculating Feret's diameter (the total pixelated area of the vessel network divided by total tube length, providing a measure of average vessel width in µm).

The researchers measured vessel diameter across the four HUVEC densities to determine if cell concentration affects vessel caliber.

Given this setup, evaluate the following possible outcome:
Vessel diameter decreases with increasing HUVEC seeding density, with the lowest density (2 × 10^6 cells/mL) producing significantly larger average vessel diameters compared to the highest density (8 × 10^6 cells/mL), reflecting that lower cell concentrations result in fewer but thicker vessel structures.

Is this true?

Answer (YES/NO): NO